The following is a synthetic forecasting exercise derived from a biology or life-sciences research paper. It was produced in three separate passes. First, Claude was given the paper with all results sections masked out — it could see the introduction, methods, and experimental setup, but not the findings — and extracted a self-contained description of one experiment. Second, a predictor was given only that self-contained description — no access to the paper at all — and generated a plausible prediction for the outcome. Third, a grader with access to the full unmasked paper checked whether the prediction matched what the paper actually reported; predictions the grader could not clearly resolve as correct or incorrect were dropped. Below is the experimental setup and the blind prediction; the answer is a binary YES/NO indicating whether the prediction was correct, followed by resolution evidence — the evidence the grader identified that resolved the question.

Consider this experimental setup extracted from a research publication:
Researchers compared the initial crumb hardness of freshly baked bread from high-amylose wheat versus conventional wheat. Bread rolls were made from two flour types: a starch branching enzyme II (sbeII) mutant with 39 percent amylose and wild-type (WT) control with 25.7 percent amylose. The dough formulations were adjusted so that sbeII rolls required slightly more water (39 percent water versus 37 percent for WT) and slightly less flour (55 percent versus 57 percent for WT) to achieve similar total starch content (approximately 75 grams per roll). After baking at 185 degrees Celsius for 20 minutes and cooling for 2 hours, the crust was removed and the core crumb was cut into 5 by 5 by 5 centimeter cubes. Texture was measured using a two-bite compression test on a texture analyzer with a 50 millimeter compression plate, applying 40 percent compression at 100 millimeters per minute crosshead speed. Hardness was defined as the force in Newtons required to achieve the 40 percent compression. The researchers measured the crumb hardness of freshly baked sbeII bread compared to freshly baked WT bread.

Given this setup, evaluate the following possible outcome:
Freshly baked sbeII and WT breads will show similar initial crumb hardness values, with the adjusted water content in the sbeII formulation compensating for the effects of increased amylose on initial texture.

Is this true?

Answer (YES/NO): YES